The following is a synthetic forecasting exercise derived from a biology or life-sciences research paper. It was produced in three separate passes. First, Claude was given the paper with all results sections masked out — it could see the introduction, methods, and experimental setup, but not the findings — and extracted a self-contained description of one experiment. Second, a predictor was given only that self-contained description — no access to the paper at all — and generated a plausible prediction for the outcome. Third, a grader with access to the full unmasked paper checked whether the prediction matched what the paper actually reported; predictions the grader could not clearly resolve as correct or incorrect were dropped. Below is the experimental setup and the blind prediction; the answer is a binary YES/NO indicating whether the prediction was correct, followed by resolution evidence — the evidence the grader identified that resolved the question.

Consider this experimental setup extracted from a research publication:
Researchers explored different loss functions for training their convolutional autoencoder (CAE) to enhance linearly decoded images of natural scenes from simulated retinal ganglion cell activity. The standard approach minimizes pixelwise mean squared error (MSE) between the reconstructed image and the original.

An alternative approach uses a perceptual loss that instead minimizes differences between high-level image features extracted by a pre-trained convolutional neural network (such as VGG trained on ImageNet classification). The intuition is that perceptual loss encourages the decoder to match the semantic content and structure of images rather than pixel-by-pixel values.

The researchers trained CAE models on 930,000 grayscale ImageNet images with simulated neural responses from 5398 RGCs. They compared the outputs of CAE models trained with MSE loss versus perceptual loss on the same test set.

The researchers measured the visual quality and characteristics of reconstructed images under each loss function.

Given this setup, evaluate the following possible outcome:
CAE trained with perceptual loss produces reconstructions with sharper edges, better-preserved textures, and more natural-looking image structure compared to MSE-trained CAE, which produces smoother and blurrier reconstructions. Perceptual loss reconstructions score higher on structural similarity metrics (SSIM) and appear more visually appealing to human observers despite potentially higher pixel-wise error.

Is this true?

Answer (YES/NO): NO